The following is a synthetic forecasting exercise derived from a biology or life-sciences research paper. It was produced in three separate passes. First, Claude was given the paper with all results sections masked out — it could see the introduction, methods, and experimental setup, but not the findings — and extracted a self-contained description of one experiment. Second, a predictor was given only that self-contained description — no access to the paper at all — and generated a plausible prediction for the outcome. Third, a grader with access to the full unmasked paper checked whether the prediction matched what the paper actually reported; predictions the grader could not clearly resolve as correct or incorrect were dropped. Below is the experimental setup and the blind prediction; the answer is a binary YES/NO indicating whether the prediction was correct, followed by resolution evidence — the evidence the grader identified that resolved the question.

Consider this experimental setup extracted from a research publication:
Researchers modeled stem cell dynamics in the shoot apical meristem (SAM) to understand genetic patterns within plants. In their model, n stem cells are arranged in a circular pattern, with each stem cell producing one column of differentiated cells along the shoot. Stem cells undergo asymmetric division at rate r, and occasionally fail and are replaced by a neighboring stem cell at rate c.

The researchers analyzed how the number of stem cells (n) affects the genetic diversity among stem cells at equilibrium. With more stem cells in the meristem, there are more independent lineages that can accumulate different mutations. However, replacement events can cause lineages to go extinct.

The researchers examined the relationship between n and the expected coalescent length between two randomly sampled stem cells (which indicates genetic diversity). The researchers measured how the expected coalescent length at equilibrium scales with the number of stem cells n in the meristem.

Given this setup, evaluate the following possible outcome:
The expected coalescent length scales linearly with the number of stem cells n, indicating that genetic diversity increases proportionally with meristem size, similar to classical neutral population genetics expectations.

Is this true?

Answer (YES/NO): NO